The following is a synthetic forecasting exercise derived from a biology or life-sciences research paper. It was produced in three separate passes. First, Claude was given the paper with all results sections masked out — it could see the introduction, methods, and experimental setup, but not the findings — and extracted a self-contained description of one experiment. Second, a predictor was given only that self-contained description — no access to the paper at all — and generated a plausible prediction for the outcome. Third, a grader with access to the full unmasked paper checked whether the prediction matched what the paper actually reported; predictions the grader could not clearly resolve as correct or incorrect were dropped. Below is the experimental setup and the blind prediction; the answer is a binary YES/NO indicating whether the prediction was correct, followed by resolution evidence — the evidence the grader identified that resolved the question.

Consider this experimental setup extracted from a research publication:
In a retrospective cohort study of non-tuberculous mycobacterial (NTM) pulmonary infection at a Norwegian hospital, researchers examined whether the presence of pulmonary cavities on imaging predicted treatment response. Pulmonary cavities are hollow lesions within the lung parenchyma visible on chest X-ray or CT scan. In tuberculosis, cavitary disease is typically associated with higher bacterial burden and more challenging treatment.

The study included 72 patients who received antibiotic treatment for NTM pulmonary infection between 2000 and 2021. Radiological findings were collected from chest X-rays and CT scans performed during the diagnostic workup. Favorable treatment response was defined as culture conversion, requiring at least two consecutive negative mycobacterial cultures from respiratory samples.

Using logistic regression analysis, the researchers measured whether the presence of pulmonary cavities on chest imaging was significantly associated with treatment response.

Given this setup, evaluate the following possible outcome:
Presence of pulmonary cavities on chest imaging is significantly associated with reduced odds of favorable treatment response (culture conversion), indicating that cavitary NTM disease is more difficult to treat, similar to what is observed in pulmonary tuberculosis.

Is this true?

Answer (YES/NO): NO